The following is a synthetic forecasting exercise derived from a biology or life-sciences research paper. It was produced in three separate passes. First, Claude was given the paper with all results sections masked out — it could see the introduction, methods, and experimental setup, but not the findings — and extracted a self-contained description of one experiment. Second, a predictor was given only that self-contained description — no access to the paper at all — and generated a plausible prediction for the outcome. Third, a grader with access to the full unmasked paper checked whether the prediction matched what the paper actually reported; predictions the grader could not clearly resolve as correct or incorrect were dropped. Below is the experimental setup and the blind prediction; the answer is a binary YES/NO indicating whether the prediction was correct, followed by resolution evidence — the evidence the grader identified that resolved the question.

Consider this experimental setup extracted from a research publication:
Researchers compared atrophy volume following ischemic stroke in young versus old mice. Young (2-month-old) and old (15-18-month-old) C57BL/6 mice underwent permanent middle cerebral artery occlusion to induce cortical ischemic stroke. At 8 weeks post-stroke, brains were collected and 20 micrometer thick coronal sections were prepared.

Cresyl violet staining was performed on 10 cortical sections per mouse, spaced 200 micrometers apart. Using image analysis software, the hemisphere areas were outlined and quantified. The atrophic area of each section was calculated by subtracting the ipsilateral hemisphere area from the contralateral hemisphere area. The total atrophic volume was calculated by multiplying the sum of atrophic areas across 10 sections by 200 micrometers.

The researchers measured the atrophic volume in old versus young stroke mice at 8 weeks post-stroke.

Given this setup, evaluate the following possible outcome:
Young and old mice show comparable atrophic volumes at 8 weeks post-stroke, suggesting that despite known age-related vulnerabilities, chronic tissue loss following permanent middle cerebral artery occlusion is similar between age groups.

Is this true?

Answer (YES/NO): NO